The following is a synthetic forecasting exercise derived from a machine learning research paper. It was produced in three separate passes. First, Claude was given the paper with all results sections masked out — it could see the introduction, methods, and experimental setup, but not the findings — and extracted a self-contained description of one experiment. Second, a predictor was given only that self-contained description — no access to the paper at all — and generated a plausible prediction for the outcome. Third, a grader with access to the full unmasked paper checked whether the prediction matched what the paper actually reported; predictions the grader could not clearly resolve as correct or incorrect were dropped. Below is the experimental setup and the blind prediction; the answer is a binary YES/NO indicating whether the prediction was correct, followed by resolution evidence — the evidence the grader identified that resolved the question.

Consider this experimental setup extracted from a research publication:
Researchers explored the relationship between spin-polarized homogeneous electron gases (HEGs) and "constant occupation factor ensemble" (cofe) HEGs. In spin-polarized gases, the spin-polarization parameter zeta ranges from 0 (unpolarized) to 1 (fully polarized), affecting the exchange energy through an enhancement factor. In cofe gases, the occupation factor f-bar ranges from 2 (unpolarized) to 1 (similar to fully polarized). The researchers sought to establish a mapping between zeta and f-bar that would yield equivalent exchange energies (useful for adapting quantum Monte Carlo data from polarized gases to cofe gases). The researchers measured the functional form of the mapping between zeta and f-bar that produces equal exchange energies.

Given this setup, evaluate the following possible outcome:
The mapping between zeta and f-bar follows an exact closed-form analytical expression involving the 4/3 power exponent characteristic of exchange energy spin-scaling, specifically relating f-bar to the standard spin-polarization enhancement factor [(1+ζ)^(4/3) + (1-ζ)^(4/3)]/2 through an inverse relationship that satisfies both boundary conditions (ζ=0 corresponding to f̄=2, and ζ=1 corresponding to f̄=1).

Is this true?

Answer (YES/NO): YES